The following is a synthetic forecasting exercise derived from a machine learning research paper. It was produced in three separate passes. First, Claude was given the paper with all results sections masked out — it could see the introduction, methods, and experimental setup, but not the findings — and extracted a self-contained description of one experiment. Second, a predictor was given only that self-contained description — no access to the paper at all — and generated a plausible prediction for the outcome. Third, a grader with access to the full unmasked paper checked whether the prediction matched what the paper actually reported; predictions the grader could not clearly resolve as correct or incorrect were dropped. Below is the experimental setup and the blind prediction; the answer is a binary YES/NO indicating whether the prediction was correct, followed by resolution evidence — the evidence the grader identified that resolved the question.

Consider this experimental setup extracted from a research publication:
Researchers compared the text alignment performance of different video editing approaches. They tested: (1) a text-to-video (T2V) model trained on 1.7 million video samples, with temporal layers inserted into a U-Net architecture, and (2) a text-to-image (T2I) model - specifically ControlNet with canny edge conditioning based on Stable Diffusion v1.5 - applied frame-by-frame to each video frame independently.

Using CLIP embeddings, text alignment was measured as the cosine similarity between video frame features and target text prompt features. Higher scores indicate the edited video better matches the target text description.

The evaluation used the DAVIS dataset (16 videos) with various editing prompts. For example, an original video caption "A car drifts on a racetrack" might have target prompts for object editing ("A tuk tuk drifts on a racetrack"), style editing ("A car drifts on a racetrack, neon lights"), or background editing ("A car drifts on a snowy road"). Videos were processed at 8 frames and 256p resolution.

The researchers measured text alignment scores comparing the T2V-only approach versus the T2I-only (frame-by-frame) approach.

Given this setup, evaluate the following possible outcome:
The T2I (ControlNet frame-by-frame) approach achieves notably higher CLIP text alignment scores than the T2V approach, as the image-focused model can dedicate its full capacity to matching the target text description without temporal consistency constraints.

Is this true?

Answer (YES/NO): NO